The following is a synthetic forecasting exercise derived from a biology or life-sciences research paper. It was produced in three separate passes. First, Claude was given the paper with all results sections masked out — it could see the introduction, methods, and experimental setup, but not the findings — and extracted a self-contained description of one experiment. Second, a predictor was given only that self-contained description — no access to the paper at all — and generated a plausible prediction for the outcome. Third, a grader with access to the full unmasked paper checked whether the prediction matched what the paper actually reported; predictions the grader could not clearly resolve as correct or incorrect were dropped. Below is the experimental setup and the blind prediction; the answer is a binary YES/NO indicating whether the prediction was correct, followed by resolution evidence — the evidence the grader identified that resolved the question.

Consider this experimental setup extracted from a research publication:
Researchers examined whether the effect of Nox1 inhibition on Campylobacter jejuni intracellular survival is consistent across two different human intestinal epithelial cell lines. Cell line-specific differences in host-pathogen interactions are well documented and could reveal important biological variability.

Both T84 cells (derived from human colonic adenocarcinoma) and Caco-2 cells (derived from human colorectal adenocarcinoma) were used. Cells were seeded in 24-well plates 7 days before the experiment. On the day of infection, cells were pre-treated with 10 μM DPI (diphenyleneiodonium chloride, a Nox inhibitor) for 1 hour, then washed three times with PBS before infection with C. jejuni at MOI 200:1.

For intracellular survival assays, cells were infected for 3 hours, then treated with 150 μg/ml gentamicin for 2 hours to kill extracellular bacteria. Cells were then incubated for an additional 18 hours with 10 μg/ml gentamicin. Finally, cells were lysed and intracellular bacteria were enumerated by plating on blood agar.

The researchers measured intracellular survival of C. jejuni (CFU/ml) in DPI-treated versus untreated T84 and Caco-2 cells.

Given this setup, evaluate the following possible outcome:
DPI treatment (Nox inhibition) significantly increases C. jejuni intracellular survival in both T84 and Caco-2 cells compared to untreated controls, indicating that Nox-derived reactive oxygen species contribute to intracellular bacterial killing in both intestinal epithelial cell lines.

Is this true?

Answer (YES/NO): NO